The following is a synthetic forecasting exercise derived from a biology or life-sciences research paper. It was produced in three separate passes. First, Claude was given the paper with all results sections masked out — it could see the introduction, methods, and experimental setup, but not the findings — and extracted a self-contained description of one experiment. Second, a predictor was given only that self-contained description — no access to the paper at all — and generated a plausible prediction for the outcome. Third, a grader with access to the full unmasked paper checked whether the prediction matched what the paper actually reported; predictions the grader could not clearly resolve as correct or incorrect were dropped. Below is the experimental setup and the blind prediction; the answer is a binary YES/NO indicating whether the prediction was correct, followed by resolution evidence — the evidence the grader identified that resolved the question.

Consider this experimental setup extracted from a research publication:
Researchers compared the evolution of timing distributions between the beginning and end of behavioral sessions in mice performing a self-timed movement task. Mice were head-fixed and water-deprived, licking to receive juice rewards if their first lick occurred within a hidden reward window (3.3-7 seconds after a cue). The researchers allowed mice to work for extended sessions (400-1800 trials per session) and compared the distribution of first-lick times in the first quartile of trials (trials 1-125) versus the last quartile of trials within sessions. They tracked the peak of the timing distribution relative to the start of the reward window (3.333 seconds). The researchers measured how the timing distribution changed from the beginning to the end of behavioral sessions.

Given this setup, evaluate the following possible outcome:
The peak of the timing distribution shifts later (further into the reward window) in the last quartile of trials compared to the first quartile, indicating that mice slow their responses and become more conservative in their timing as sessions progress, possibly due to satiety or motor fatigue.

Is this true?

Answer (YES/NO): YES